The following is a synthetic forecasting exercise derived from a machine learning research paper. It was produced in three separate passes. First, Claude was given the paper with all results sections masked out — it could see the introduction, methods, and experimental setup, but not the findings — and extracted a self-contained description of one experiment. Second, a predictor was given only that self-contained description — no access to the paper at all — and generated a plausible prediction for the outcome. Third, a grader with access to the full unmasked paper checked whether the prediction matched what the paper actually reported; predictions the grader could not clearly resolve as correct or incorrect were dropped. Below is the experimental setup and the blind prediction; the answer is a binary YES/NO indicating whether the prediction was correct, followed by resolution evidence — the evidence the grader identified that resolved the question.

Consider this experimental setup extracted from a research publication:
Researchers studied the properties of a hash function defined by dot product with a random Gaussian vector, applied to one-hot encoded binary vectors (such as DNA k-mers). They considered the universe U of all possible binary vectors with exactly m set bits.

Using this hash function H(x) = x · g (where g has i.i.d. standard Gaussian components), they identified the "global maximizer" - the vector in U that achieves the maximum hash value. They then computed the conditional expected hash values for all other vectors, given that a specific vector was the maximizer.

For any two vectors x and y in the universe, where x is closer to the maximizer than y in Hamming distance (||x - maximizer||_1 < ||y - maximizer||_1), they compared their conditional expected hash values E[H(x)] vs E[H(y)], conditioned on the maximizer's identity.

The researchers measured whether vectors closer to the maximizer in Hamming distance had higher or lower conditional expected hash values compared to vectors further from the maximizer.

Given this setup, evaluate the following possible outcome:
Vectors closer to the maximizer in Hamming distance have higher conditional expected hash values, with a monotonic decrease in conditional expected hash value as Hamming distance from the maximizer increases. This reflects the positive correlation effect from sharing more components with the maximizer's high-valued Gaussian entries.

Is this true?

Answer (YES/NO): YES